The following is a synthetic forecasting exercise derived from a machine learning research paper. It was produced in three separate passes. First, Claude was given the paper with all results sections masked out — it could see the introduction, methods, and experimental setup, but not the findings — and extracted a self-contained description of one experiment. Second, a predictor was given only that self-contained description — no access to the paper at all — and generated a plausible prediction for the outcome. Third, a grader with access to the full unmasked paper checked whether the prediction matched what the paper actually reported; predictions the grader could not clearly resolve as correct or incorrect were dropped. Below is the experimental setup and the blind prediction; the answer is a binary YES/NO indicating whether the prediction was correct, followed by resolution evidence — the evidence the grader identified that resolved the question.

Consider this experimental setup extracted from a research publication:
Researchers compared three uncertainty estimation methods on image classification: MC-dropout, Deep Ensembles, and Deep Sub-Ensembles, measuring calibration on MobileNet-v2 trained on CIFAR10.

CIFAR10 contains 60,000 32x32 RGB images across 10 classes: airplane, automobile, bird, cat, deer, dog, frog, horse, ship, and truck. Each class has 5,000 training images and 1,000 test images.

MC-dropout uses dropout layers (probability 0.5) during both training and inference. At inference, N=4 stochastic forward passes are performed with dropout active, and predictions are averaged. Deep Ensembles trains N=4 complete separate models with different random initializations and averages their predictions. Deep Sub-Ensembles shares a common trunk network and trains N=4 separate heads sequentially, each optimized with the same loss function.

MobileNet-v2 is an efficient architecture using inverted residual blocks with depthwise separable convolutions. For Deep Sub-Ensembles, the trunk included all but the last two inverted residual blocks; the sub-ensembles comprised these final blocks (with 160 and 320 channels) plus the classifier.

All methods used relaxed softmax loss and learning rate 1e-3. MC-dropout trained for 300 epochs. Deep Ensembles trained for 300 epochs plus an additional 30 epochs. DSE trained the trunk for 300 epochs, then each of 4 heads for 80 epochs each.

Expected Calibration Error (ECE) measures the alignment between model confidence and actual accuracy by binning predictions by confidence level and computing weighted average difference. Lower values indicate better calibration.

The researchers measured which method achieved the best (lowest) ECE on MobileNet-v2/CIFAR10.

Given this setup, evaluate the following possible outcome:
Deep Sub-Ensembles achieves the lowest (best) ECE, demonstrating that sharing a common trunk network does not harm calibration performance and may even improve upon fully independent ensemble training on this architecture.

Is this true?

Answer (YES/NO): NO